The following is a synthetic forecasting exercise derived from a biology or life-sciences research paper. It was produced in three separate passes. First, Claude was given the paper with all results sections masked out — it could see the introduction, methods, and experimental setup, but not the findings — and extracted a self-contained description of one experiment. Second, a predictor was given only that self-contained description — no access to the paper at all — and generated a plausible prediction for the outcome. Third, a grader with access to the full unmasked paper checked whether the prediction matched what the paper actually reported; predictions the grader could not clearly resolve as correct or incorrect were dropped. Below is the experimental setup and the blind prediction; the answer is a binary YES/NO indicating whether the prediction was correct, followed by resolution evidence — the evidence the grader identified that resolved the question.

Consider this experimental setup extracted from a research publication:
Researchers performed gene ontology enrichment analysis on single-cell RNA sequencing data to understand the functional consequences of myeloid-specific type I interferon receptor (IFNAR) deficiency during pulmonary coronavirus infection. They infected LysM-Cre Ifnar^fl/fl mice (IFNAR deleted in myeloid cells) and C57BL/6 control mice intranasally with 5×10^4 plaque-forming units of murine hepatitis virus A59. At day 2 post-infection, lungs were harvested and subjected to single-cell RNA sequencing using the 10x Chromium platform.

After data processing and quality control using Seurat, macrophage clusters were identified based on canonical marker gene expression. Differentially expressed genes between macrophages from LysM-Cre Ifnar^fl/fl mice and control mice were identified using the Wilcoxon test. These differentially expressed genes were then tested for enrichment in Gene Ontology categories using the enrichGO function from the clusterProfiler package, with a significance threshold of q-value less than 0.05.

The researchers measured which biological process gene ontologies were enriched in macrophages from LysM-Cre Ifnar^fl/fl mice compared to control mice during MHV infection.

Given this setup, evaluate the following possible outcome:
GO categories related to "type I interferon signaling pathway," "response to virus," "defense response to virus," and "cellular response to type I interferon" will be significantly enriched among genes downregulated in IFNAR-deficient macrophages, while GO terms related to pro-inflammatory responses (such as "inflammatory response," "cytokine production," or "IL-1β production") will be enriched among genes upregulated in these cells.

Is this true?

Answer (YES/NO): NO